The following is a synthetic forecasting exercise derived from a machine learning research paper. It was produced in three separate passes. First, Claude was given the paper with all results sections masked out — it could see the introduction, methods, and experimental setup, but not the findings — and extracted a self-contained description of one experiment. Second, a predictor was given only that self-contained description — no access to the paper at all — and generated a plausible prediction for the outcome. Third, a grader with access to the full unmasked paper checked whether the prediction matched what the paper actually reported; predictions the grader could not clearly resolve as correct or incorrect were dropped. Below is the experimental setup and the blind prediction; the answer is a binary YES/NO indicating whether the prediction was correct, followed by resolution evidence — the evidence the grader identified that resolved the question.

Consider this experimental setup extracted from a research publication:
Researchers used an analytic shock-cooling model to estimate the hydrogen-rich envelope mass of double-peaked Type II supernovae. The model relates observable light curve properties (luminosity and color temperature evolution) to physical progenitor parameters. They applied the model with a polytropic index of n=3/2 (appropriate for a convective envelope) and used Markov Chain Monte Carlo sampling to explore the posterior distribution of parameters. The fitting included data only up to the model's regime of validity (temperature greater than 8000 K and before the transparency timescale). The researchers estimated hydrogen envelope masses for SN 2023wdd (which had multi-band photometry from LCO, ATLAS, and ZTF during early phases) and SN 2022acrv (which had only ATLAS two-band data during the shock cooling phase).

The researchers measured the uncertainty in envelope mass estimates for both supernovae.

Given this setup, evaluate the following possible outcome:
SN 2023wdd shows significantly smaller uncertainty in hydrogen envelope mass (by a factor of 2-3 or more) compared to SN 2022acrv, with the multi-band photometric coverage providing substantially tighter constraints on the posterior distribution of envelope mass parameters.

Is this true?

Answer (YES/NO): YES